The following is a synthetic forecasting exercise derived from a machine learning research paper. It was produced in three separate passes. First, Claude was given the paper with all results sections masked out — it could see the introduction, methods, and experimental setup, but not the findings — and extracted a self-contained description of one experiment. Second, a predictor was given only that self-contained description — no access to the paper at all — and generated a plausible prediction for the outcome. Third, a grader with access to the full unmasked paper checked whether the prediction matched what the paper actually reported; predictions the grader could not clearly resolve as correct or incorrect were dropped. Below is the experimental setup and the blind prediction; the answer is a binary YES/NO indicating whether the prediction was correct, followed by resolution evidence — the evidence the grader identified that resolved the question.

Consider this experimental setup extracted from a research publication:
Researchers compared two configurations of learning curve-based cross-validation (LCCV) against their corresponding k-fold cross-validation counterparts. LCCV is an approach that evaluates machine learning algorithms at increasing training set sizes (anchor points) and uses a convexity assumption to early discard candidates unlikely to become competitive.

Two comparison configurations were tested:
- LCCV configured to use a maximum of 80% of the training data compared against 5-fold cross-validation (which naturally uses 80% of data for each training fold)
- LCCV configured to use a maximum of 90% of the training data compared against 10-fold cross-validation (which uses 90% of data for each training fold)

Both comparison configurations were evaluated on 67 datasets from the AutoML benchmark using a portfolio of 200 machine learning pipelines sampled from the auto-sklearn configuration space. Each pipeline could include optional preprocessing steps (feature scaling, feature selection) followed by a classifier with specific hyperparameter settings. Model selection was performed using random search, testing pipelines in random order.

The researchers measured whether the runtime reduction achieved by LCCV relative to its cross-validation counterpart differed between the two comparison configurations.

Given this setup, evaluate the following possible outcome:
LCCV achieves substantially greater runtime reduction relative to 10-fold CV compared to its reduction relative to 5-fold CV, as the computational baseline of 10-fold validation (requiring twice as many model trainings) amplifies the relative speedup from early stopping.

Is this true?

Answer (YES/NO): YES